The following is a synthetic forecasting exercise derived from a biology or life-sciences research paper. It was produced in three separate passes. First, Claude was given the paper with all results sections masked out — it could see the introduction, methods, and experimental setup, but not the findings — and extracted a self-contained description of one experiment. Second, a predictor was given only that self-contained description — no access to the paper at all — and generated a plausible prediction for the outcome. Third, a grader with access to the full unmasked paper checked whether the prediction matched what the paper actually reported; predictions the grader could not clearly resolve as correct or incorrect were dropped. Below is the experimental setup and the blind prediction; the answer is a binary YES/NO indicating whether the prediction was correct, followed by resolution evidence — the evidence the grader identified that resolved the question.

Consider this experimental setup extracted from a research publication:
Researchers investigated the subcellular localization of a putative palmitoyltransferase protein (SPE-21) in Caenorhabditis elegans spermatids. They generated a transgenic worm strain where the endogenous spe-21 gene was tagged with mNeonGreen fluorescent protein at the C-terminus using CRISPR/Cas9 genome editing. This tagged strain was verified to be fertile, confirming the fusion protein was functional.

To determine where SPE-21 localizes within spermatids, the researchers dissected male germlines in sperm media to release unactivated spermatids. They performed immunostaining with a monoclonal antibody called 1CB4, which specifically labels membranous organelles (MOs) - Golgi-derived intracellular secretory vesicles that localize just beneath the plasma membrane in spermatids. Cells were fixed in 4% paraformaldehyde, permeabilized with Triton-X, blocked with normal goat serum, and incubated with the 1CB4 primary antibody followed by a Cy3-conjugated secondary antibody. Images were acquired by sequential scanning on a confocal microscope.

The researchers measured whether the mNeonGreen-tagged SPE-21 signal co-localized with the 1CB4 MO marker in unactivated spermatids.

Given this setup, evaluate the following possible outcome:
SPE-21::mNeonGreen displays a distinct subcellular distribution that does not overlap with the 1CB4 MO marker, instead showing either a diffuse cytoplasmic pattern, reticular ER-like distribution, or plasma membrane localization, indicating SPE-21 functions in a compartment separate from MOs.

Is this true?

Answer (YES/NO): NO